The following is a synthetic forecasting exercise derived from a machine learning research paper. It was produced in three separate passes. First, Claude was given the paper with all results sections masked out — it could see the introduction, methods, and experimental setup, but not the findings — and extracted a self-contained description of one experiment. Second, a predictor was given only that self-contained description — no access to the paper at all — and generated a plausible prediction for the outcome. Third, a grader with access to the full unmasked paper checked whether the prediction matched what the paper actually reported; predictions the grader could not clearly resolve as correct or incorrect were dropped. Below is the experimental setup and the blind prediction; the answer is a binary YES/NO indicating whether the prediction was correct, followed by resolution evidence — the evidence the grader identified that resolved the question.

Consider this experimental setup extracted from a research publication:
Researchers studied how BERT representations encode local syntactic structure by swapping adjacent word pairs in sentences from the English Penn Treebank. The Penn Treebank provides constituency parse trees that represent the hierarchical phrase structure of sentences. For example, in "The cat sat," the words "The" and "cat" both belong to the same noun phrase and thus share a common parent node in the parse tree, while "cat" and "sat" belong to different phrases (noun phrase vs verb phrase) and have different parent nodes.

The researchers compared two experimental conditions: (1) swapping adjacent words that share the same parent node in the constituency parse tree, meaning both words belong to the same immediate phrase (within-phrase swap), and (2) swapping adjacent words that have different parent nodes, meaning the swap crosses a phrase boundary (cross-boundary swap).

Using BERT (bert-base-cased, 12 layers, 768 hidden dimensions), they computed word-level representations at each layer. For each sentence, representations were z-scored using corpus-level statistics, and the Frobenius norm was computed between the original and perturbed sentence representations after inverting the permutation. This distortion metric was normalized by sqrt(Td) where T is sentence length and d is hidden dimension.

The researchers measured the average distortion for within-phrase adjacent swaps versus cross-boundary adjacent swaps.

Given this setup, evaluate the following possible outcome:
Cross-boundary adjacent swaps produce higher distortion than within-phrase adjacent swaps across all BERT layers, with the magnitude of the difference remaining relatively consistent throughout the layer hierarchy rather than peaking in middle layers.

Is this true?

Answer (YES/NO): NO